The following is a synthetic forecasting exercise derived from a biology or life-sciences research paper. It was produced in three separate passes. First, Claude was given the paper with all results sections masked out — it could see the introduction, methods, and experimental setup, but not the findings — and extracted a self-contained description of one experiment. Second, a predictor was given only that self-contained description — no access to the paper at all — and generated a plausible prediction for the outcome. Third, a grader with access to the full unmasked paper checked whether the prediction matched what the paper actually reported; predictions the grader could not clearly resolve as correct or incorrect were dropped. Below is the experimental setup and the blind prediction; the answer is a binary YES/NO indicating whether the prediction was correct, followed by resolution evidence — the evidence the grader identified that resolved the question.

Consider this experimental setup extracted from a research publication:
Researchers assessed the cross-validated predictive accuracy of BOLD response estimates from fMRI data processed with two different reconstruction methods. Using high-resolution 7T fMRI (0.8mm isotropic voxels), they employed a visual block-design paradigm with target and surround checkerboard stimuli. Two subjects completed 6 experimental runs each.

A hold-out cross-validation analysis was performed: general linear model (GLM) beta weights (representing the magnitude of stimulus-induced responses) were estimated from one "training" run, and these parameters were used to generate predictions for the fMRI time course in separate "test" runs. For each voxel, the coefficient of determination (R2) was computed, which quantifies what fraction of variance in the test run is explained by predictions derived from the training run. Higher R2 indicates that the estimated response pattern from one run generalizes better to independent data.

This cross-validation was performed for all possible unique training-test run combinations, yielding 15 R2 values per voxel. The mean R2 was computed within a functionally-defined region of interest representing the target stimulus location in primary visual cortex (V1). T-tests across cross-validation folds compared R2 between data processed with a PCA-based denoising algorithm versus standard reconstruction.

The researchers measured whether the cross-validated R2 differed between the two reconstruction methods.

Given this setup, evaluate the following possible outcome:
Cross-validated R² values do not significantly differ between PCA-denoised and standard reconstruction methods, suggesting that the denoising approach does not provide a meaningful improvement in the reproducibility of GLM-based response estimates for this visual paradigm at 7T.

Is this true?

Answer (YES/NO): NO